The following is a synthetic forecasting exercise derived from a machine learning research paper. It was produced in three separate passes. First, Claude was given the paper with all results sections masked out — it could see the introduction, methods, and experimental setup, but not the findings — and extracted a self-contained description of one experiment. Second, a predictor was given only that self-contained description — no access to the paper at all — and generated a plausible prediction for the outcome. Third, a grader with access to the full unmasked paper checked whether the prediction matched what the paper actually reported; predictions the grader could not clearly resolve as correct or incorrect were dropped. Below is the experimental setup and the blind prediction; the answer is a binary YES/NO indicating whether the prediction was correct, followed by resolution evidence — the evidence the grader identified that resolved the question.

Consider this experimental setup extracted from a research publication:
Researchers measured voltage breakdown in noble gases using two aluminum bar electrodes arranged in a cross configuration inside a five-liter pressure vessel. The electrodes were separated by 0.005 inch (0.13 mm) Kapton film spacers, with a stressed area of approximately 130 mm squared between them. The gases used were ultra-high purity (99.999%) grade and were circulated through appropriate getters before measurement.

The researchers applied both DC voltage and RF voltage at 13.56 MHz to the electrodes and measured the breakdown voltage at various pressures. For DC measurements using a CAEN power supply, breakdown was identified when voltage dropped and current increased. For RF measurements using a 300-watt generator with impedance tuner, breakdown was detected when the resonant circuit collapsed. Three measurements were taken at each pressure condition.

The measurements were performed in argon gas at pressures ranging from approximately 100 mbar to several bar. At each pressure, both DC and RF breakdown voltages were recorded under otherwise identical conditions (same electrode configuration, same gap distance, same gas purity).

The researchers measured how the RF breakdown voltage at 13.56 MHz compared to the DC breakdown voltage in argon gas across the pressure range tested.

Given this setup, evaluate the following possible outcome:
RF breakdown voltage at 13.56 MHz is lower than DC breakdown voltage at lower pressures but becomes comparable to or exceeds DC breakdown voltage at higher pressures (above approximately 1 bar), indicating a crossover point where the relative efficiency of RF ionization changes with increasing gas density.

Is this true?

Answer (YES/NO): NO